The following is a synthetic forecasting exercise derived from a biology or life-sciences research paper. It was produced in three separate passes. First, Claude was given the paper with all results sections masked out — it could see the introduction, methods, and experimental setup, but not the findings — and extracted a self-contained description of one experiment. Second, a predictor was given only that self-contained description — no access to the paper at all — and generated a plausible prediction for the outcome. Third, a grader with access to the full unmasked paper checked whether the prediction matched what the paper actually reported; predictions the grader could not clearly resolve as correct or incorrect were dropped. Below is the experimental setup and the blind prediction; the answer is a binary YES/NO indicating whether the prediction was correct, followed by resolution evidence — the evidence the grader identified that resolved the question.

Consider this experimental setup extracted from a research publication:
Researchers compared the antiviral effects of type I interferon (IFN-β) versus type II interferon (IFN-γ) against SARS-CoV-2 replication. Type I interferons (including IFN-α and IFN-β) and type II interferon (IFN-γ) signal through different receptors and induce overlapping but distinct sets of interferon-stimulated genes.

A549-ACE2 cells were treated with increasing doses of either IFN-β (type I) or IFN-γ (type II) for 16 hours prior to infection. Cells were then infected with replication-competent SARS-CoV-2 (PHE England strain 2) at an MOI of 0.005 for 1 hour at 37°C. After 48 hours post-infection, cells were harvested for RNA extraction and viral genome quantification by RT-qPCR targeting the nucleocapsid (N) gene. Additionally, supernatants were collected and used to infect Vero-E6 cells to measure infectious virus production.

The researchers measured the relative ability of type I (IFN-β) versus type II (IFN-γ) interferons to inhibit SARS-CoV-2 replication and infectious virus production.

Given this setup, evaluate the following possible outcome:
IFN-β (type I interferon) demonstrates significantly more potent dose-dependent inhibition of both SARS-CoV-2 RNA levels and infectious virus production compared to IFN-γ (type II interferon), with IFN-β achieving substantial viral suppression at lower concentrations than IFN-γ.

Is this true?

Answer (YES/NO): NO